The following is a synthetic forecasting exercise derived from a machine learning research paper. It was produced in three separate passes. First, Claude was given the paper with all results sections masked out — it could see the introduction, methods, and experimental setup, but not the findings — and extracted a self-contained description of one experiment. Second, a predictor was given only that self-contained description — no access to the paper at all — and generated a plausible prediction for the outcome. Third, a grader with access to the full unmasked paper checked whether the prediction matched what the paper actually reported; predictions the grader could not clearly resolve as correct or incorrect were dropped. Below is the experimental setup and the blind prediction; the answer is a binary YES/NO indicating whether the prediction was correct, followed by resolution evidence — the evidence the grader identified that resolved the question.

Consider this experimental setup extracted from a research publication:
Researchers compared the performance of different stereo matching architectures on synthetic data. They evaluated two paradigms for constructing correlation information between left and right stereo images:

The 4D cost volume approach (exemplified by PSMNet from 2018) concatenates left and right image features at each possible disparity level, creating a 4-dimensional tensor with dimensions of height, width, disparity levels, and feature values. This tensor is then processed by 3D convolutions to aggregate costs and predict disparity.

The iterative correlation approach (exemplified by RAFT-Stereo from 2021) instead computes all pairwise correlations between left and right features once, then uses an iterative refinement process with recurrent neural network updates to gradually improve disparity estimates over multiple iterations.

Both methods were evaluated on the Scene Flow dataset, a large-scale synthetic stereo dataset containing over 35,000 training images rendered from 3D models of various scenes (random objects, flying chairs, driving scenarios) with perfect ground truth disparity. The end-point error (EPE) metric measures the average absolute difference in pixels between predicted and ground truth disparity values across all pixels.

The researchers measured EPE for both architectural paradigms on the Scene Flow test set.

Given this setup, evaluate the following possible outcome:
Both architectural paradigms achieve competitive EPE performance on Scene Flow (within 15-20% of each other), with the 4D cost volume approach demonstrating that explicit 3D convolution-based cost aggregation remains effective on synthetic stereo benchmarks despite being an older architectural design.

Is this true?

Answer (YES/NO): NO